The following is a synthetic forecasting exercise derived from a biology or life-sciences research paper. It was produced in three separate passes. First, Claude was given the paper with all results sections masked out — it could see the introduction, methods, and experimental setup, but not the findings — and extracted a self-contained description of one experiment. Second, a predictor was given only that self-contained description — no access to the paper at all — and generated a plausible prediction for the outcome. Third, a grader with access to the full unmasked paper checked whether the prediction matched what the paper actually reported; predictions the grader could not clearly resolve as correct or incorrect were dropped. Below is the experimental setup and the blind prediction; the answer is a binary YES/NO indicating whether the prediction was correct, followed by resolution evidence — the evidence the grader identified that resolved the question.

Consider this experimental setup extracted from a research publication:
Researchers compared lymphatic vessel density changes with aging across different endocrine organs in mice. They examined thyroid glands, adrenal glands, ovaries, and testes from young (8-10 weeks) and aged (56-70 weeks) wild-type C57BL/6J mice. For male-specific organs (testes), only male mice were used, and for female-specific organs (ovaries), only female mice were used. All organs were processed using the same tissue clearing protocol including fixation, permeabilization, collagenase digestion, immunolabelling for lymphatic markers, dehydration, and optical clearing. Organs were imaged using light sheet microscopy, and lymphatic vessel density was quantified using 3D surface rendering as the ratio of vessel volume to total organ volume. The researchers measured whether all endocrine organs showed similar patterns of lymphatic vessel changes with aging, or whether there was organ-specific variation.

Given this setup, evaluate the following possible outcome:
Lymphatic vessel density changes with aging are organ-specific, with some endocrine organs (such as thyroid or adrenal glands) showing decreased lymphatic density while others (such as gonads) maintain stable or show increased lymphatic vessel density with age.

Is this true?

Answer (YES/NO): NO